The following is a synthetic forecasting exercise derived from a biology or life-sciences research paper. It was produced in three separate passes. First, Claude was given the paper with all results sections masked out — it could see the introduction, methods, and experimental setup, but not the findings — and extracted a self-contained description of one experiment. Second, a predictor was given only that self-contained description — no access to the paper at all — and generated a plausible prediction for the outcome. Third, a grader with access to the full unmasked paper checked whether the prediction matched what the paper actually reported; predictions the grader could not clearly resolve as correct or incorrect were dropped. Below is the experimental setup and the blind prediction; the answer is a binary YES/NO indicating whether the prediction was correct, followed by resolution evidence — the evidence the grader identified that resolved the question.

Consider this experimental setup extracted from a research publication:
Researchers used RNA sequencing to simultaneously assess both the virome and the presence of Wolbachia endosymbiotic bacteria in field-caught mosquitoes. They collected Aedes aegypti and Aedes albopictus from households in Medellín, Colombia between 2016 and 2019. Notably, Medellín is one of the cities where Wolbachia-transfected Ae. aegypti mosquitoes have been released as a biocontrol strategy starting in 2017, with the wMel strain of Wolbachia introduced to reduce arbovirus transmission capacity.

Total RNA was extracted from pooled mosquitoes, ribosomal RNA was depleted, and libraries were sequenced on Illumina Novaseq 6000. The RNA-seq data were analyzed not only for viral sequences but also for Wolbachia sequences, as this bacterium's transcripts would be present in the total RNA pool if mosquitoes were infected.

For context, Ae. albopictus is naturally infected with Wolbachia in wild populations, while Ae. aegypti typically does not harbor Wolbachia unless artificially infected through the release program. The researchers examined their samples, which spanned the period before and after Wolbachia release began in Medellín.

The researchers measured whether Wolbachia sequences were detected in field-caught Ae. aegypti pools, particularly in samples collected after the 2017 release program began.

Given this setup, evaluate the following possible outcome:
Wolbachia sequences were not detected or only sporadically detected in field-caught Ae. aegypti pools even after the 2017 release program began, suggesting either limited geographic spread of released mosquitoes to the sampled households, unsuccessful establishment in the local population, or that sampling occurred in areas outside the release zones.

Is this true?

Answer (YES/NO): NO